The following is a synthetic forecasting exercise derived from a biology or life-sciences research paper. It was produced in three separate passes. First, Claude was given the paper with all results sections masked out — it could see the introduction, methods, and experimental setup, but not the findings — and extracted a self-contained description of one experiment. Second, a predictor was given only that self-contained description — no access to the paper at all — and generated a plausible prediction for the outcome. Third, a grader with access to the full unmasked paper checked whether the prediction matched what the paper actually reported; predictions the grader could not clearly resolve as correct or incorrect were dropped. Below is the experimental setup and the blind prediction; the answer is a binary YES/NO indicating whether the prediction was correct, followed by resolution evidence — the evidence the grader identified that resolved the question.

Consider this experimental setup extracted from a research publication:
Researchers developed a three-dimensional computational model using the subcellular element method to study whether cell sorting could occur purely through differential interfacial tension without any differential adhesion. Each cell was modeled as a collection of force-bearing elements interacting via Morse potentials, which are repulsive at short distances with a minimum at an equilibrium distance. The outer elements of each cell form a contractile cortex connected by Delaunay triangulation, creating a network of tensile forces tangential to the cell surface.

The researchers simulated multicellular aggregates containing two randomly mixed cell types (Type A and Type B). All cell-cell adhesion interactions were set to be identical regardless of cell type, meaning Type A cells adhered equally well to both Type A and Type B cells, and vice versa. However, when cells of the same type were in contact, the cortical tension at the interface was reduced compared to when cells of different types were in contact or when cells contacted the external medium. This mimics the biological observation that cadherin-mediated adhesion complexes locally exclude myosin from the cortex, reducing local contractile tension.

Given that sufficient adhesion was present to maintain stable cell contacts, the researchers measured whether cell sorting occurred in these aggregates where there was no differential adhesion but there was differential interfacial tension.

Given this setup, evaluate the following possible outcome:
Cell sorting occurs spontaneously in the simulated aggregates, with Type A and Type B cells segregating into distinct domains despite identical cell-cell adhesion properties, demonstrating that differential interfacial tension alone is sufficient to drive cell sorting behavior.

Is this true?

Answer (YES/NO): YES